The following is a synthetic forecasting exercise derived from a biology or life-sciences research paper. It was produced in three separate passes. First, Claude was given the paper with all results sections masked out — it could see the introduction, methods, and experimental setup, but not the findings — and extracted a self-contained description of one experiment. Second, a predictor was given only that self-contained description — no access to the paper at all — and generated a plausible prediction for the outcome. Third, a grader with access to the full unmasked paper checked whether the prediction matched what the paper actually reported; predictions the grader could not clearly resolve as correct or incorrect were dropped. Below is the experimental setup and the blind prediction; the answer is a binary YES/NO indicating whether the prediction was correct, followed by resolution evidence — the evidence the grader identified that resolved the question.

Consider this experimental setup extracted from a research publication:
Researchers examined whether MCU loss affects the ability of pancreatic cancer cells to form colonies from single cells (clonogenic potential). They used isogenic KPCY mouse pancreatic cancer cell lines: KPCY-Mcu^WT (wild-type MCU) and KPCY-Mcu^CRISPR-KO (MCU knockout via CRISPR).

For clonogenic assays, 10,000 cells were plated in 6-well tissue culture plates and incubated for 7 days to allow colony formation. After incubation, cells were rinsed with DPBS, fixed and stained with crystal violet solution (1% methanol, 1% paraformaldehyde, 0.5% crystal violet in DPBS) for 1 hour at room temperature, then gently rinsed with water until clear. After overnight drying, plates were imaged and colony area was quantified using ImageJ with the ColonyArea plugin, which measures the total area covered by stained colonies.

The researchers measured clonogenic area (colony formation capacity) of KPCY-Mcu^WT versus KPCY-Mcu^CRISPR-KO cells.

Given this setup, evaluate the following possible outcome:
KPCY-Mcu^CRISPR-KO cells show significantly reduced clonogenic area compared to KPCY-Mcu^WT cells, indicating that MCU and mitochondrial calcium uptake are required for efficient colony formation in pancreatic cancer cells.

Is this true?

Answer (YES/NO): YES